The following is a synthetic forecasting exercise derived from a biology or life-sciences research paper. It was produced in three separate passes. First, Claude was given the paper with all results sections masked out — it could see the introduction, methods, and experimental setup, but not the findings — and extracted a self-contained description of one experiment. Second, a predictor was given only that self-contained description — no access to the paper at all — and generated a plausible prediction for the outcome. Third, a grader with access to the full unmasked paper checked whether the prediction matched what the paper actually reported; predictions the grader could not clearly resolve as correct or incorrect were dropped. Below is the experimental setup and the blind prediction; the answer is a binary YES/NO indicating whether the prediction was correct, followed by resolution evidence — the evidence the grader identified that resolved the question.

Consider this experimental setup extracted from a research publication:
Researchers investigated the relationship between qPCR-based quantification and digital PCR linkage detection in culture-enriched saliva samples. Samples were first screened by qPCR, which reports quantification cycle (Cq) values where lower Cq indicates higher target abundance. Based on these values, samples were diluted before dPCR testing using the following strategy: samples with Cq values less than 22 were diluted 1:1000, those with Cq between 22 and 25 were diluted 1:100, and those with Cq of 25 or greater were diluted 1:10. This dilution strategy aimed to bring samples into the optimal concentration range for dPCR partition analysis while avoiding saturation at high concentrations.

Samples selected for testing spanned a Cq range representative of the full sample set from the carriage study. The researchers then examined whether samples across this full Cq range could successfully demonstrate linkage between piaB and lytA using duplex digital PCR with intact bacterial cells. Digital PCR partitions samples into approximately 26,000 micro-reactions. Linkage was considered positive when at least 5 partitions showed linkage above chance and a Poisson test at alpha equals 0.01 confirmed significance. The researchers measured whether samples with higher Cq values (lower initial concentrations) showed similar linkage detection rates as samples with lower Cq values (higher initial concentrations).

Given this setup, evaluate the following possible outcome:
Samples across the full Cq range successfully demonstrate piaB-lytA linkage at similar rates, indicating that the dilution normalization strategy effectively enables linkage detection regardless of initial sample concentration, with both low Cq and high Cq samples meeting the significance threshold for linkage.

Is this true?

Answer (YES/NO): NO